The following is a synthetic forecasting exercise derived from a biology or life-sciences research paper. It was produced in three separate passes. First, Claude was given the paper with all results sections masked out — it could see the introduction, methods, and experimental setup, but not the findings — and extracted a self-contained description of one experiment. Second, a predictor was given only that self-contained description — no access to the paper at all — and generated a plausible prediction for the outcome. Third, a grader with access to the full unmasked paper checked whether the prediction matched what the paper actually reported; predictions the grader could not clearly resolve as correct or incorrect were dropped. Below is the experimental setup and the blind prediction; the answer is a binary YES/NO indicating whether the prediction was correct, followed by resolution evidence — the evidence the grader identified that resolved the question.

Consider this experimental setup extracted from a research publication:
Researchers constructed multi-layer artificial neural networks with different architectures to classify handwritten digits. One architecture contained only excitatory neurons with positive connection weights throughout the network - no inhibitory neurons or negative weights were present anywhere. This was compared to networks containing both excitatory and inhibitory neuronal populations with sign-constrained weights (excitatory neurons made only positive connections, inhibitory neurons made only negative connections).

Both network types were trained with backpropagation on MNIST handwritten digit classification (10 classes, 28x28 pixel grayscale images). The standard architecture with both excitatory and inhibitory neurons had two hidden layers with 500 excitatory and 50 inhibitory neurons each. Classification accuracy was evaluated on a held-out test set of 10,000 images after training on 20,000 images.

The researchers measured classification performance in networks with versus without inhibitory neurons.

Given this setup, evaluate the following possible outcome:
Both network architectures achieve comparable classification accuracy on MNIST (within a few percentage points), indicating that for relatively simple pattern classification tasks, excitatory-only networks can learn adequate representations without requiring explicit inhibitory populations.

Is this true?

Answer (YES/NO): NO